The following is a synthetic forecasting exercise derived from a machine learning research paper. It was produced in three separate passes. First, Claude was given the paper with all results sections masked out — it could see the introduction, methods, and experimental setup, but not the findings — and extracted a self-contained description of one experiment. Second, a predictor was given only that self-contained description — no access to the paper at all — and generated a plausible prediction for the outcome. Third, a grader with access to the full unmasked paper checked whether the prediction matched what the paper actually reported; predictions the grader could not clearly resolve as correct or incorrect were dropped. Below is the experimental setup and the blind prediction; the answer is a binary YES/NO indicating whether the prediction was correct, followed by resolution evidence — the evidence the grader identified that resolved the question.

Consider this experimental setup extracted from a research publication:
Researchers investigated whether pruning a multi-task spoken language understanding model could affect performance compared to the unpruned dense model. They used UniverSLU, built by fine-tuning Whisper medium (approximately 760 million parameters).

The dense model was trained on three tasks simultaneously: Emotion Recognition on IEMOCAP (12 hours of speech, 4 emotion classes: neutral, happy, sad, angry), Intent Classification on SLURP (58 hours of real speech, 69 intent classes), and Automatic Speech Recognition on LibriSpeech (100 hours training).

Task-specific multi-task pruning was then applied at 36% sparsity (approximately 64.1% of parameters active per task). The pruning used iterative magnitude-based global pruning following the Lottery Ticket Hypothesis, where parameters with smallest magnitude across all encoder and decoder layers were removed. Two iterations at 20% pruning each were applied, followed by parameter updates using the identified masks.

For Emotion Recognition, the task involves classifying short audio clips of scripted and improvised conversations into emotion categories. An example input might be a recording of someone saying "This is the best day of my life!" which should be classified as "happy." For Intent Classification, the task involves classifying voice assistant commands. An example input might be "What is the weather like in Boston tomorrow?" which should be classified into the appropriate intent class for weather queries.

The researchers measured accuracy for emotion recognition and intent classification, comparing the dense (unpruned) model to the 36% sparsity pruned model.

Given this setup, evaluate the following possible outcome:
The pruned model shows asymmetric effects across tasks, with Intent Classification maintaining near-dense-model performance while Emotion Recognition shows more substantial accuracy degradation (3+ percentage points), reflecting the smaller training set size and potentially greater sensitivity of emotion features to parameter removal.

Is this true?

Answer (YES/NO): NO